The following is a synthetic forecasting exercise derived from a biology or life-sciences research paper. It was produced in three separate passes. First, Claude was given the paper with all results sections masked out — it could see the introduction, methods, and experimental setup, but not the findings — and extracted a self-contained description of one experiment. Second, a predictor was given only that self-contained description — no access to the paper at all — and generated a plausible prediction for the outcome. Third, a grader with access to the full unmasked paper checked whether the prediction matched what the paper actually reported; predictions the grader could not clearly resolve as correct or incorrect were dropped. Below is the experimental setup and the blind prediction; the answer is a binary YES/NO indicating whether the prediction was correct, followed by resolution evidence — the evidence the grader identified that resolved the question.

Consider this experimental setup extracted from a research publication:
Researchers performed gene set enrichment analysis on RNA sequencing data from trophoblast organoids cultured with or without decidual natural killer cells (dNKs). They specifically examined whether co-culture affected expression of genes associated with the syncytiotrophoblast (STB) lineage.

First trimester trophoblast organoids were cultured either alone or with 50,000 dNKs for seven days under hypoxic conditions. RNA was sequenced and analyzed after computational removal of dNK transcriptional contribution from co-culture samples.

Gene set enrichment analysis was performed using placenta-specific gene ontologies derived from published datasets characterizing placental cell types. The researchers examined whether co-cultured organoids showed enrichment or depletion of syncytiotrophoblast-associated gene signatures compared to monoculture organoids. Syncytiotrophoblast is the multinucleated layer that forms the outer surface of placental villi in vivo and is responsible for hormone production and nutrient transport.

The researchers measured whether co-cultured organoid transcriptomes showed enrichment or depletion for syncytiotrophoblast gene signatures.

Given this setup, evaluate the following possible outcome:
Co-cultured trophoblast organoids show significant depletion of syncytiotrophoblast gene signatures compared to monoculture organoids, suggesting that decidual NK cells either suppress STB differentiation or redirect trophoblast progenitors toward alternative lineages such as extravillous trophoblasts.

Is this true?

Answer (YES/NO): NO